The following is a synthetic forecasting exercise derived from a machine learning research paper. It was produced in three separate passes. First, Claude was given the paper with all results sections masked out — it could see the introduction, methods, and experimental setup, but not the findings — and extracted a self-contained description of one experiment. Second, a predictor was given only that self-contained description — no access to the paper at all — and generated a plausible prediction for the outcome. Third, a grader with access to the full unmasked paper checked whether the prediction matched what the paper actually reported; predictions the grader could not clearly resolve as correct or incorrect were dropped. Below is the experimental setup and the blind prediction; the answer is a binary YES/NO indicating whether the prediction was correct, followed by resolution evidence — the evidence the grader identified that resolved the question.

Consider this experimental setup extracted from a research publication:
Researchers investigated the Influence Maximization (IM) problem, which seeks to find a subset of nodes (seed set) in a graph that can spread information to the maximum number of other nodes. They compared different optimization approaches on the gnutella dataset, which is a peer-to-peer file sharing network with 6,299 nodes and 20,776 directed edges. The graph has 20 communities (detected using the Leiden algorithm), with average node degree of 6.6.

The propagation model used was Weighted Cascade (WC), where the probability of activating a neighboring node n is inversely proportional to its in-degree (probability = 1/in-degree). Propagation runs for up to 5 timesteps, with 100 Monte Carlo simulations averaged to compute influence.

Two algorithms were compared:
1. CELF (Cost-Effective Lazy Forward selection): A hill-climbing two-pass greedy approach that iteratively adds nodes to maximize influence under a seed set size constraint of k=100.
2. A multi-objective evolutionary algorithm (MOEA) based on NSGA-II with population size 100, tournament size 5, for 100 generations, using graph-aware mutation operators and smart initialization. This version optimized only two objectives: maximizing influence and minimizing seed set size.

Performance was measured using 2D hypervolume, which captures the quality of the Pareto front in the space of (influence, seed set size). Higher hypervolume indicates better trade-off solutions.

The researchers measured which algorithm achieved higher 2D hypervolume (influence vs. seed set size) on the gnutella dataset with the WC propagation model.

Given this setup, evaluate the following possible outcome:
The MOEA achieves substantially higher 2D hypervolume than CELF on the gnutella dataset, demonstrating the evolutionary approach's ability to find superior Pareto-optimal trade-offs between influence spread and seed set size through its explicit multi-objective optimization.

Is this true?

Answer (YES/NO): NO